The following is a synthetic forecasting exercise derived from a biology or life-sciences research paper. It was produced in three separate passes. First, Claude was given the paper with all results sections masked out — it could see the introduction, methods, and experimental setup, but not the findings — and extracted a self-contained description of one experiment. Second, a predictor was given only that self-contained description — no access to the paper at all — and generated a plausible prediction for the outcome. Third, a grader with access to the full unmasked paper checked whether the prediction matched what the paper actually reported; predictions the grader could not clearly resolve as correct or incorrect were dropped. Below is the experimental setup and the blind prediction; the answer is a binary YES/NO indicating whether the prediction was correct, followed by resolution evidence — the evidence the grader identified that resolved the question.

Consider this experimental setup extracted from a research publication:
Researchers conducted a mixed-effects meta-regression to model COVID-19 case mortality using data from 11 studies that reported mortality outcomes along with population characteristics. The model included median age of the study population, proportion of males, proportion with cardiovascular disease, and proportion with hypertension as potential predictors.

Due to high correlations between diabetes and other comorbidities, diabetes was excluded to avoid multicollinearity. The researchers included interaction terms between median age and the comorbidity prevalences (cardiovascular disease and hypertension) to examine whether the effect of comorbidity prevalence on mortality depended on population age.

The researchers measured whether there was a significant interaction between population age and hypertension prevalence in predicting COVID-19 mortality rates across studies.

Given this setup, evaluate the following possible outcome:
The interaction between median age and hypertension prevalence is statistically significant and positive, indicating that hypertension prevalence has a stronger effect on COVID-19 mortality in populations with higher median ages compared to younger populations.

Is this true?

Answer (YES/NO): YES